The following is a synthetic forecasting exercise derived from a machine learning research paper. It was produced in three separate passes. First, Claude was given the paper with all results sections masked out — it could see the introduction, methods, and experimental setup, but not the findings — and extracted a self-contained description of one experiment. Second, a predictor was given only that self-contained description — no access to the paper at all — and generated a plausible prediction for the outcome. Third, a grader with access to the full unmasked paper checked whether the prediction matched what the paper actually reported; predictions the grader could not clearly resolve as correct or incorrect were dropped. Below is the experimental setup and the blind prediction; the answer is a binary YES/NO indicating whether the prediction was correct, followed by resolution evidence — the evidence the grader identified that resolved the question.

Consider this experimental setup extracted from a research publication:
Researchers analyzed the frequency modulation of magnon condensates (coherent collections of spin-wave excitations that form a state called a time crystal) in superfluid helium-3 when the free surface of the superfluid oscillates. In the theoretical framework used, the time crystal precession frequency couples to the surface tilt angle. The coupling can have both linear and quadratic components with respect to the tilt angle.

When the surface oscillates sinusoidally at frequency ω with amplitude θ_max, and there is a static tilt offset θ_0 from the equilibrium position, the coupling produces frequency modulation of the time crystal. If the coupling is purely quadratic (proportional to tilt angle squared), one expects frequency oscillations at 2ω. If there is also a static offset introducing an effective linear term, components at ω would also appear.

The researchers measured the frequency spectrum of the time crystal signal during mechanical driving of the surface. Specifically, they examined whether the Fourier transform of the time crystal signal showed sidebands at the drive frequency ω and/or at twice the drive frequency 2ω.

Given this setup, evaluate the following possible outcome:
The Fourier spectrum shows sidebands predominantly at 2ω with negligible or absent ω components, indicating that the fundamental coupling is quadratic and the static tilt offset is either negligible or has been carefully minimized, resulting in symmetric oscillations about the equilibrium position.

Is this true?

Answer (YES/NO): NO